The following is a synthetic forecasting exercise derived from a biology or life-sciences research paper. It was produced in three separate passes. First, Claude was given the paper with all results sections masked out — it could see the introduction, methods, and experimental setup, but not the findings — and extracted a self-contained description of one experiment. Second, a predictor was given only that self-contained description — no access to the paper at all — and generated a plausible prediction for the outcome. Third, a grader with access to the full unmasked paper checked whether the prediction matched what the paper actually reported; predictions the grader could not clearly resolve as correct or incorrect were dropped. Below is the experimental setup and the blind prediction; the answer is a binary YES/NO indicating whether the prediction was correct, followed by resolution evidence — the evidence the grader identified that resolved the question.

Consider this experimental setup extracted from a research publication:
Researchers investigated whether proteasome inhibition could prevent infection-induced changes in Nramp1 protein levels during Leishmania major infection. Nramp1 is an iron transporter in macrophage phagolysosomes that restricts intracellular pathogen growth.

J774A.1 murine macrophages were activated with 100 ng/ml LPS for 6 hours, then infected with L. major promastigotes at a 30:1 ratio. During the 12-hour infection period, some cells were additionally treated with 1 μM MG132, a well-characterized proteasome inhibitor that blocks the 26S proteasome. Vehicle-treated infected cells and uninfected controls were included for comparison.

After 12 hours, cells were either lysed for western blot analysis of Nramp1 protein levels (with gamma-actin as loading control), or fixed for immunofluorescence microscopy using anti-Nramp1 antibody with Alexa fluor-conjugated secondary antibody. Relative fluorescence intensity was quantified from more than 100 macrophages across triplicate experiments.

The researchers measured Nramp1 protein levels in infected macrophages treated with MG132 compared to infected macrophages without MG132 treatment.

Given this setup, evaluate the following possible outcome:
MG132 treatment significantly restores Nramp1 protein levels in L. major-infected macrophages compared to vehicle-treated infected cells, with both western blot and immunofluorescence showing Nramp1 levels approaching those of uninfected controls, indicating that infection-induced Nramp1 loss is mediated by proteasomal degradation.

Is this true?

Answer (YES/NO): YES